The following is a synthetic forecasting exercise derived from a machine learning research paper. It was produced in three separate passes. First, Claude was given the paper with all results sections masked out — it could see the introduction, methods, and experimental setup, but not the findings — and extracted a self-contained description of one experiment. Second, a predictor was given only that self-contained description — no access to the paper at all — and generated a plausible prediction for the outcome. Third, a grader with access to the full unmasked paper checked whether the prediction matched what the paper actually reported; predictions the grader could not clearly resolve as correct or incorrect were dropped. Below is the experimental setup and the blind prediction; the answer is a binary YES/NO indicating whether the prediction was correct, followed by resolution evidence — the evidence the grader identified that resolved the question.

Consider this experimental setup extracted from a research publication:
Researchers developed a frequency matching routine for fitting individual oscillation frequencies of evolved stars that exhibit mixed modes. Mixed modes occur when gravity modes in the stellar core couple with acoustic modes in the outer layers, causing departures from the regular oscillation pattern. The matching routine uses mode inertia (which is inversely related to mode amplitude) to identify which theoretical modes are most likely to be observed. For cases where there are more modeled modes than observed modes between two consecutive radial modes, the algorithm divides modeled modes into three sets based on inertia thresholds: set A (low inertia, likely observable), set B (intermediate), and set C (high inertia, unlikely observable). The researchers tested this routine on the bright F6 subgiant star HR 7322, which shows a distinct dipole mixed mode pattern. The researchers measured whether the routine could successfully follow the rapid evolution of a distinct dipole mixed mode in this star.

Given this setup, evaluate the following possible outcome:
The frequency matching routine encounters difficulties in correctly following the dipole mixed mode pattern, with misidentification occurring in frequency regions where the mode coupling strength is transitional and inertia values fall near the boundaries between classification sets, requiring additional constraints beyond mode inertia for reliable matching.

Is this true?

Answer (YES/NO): NO